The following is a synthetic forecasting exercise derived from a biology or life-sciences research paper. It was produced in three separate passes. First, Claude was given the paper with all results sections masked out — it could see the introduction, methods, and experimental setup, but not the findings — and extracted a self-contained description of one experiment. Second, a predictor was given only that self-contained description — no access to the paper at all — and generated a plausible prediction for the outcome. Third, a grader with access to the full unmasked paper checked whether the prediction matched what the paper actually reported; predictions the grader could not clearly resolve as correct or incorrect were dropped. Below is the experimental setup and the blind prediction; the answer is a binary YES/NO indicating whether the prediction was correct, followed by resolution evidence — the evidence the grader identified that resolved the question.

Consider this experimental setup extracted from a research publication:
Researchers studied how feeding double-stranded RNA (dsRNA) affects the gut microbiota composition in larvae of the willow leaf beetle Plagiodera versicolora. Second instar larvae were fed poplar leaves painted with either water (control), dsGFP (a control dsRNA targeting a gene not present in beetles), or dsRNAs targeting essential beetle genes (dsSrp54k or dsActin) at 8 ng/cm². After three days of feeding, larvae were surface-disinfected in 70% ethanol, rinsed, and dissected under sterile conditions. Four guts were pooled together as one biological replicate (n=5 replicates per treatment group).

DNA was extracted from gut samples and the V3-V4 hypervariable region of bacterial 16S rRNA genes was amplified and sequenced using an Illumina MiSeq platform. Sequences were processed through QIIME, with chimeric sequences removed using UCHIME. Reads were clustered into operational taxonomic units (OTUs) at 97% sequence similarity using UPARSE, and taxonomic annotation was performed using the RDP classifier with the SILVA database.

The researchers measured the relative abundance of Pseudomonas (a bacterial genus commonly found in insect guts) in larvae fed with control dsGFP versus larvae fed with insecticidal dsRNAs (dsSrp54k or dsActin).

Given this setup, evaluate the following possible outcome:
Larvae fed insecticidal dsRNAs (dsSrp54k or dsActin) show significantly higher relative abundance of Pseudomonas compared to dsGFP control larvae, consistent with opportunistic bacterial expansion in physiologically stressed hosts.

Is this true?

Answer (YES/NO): YES